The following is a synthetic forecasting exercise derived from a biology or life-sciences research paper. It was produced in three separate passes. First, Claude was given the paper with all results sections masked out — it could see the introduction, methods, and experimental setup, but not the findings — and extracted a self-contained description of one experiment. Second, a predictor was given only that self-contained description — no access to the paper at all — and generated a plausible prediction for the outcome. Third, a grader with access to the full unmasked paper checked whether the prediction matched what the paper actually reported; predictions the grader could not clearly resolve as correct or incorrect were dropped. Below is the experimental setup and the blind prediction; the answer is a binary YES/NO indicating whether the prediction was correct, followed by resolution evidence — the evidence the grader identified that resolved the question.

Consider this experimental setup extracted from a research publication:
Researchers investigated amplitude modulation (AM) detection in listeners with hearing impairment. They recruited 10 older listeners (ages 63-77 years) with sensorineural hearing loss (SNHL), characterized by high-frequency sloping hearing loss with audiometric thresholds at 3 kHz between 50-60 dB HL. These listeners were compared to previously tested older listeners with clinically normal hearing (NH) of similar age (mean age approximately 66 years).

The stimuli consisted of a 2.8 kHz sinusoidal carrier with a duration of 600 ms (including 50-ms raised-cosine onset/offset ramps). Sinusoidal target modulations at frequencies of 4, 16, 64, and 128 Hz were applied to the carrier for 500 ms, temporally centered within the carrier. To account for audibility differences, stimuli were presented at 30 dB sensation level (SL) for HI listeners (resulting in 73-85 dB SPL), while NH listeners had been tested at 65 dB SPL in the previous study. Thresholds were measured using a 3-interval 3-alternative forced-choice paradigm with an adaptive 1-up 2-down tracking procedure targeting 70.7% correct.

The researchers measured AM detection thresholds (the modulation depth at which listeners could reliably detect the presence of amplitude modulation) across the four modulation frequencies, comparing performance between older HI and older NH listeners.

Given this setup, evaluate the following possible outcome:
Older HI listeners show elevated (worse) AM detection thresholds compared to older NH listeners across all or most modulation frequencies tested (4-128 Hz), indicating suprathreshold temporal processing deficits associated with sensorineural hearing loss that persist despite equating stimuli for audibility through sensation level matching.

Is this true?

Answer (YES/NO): NO